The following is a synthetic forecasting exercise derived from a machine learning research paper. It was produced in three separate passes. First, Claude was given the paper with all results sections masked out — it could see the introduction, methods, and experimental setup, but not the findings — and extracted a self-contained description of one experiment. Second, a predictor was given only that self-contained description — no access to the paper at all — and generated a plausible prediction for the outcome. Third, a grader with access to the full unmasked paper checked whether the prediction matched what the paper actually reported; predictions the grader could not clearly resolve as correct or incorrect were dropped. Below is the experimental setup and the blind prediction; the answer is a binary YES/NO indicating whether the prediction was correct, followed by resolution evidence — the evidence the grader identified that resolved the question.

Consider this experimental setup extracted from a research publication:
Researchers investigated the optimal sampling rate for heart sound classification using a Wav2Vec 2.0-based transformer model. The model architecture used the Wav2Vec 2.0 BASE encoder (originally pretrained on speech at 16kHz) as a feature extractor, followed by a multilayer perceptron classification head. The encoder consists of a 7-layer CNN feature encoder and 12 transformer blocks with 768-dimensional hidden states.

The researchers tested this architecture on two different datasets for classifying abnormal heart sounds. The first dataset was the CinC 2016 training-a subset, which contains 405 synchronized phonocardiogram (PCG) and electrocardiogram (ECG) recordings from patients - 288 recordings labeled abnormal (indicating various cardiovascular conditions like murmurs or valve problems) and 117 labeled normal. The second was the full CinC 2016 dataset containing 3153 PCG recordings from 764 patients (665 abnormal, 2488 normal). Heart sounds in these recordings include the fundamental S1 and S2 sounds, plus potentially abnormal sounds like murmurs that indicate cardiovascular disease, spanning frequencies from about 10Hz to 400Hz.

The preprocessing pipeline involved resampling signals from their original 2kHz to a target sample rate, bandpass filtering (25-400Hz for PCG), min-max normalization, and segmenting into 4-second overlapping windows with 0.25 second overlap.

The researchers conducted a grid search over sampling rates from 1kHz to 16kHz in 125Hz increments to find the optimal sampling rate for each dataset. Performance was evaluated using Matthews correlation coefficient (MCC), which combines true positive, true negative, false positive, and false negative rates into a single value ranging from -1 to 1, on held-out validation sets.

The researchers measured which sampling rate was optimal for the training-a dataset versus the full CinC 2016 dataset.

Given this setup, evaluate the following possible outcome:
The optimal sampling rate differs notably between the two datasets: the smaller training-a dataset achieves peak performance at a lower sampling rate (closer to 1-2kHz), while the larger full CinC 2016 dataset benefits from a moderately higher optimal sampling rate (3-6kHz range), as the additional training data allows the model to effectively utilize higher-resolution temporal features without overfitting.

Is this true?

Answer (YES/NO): NO